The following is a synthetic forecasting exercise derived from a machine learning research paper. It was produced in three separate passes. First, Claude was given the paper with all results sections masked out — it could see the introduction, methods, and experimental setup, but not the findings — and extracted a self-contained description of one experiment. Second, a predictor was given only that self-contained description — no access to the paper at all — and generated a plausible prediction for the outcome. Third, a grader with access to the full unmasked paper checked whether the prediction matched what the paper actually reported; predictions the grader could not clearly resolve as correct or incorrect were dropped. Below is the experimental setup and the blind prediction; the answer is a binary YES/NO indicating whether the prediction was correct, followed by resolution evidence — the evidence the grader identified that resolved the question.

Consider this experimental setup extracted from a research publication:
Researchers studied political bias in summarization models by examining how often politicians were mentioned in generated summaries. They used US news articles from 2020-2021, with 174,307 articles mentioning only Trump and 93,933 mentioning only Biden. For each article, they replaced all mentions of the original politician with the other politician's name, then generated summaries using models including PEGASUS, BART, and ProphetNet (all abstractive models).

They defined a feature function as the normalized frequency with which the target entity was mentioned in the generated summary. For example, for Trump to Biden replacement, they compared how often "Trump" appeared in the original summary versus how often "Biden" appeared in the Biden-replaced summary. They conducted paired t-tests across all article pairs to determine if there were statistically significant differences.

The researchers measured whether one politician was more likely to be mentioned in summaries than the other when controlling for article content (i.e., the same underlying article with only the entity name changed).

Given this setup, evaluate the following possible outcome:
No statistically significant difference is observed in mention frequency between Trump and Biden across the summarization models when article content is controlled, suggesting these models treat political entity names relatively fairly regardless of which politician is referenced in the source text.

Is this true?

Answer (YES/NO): NO